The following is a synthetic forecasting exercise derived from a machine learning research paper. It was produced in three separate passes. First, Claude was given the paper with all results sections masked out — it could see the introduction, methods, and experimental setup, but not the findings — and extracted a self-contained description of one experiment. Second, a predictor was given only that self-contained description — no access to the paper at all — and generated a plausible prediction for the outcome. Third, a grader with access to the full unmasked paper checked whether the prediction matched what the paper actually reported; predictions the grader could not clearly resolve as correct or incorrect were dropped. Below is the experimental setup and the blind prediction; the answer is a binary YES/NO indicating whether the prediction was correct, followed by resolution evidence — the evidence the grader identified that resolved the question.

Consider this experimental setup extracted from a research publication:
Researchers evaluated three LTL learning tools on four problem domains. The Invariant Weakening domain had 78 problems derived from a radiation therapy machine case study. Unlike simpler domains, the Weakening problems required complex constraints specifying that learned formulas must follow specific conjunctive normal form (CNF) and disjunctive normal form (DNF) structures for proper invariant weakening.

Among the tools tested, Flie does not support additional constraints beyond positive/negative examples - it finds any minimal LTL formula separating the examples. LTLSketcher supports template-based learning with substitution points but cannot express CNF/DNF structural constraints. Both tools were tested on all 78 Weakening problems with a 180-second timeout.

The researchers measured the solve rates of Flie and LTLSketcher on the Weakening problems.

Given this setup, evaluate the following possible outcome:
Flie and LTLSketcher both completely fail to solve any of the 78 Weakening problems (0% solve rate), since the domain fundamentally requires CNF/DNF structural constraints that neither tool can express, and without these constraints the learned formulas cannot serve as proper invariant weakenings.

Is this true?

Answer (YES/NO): NO